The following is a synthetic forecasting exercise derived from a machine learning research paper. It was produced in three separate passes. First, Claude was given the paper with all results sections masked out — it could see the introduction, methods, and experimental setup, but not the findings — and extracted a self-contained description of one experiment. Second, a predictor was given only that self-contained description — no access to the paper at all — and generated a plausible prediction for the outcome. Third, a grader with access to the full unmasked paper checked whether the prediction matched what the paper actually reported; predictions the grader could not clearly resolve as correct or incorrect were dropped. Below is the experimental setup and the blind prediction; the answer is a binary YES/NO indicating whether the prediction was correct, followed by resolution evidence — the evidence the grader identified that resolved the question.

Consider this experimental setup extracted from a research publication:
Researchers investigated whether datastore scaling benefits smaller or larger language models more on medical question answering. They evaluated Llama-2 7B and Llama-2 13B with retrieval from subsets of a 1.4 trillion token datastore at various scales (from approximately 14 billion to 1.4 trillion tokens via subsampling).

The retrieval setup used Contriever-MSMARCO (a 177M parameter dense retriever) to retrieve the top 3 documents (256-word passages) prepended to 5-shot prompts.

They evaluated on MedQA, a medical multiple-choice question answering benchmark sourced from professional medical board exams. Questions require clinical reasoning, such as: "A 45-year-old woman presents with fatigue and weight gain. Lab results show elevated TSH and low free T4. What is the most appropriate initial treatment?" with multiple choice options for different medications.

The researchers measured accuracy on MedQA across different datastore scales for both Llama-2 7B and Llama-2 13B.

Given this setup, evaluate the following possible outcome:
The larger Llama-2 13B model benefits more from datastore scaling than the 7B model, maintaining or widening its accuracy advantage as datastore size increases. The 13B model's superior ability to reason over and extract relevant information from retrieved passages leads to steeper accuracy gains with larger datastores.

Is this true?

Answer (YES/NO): NO